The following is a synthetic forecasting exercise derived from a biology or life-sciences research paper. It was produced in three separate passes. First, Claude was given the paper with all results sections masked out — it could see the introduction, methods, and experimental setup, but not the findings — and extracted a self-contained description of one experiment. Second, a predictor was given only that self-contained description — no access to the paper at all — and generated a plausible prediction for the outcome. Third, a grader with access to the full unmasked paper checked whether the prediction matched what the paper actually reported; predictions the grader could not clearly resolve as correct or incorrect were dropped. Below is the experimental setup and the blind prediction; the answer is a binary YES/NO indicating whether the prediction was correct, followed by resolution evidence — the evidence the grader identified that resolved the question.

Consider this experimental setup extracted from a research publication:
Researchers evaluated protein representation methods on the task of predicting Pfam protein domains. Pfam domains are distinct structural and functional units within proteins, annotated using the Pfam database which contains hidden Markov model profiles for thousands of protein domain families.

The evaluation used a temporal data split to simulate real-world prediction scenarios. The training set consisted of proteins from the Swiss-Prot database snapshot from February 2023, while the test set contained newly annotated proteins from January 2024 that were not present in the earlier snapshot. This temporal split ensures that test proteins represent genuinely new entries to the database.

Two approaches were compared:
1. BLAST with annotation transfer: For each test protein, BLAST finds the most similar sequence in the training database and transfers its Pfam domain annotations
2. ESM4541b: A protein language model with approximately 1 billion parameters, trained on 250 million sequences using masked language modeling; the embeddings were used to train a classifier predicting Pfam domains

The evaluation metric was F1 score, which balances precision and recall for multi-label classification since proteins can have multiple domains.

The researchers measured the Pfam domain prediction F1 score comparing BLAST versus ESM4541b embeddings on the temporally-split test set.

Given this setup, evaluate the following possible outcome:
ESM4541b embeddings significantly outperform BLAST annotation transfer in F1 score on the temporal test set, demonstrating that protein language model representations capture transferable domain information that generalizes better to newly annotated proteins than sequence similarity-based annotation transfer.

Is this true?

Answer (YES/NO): NO